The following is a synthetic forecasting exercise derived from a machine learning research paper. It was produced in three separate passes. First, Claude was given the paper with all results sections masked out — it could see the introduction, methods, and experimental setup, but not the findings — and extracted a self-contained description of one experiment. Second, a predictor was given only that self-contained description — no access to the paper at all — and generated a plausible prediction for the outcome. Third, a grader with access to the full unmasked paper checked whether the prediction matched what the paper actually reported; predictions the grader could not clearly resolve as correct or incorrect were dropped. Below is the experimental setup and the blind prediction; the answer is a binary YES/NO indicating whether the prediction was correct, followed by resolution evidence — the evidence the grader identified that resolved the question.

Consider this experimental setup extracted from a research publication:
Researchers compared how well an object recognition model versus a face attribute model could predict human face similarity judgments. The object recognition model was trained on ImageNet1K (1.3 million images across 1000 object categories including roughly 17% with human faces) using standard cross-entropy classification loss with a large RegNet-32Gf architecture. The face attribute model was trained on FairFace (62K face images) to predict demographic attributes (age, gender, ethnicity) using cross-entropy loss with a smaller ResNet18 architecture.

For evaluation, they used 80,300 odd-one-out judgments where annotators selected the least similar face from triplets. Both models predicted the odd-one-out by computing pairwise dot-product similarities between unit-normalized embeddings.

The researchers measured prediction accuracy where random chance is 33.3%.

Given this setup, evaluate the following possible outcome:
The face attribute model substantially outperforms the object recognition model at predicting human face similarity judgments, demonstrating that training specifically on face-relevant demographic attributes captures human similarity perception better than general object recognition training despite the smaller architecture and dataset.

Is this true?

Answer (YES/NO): YES